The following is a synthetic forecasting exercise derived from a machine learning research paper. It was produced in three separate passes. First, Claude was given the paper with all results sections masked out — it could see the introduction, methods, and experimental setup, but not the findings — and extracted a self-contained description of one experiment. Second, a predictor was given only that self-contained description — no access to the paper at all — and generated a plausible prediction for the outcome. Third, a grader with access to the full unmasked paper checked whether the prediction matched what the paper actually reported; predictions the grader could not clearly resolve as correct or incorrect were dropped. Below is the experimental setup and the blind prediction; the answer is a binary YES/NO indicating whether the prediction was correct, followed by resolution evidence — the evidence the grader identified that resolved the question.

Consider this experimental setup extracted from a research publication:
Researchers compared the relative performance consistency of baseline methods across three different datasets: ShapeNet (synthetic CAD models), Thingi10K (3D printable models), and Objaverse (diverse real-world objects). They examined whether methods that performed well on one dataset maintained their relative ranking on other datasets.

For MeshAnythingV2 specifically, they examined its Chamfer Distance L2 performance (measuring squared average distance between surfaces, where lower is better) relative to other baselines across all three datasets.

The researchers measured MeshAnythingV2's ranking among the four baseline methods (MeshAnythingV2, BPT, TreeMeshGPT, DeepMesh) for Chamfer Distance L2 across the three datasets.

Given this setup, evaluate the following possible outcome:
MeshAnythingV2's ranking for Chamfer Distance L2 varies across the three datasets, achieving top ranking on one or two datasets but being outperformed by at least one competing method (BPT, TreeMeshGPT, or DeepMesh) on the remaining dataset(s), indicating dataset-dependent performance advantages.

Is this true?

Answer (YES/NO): YES